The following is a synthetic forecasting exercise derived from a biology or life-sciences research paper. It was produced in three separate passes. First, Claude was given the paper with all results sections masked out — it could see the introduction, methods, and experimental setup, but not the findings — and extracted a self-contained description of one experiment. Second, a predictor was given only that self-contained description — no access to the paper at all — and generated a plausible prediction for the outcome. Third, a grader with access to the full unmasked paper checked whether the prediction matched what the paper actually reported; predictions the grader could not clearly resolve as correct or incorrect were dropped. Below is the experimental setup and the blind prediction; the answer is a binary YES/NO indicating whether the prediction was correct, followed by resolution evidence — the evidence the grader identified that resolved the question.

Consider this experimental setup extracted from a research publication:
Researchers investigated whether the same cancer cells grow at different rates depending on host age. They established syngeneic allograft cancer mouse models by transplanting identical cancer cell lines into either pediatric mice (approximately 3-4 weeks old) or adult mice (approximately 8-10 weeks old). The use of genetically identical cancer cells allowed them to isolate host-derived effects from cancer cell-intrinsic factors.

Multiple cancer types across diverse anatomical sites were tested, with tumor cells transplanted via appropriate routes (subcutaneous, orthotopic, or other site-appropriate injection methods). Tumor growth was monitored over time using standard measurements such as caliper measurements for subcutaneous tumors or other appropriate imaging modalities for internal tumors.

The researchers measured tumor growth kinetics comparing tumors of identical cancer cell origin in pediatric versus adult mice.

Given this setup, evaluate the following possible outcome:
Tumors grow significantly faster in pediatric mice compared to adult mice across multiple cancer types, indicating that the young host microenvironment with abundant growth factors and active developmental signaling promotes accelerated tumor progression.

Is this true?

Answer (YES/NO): YES